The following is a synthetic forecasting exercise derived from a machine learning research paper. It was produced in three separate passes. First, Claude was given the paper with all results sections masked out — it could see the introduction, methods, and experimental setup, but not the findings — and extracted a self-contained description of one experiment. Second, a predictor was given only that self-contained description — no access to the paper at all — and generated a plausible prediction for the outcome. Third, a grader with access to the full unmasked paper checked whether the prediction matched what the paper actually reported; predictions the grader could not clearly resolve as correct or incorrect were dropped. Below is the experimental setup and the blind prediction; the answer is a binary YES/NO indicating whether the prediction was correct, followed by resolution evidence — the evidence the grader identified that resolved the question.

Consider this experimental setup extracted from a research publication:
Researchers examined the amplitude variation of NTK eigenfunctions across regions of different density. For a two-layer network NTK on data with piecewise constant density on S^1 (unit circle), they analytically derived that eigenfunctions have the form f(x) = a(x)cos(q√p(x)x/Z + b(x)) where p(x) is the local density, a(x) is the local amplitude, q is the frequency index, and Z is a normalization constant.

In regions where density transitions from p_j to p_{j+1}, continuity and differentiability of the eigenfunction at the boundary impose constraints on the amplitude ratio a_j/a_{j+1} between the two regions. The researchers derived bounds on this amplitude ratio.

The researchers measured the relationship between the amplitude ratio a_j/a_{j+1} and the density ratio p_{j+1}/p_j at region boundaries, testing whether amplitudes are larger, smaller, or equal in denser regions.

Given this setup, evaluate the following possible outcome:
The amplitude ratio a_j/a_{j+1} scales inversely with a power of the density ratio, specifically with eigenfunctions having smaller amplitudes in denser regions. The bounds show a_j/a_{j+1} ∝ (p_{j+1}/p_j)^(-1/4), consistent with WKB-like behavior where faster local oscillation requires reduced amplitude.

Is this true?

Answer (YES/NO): NO